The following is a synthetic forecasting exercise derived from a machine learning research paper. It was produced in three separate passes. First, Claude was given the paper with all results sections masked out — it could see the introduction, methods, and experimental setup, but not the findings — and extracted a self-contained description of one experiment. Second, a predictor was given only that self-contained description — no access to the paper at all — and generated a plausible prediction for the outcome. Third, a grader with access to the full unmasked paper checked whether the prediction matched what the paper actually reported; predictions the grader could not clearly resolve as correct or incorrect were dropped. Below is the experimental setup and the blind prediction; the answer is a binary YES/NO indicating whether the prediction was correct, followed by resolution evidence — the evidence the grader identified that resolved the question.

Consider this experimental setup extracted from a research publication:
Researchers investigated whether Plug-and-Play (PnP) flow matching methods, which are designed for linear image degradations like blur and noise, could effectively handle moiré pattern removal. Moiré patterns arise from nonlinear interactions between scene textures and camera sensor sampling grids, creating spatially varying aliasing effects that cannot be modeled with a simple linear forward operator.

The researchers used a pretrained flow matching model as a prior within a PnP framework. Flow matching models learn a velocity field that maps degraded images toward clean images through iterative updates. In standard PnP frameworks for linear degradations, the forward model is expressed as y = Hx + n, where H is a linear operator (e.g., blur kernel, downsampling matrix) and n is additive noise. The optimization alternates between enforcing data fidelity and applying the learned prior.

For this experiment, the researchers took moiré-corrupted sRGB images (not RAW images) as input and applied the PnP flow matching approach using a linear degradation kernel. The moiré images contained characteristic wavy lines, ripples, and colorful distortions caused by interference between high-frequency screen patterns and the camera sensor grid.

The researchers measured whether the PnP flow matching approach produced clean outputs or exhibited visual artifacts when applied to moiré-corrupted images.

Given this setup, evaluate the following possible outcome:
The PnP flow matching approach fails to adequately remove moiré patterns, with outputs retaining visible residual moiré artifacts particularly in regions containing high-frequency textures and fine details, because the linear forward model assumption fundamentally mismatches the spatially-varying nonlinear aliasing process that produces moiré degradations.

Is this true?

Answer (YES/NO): NO